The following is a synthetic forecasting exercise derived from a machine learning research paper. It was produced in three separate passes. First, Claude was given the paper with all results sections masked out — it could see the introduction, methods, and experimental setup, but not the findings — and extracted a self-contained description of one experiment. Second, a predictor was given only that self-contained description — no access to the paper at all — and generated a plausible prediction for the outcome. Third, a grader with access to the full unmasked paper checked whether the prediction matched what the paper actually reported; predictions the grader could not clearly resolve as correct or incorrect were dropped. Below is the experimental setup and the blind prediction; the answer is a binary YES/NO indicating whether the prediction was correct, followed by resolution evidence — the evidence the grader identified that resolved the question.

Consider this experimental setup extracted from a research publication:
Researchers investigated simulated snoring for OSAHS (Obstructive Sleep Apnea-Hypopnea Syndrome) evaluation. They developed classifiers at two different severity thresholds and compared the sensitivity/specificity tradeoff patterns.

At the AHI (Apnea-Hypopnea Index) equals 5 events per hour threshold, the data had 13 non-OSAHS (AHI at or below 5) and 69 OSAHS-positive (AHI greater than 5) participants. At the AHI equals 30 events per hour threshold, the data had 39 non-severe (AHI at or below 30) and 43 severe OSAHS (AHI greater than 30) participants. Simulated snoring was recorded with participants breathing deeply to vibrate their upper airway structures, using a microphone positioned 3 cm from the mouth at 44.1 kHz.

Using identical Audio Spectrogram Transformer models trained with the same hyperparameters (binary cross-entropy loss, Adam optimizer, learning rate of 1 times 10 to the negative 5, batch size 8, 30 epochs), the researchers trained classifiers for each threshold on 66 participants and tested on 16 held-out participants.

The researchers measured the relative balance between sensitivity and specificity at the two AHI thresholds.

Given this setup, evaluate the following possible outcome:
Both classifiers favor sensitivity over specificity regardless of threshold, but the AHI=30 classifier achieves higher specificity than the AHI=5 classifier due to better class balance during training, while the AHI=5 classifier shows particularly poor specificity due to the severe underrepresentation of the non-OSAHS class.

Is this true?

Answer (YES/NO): NO